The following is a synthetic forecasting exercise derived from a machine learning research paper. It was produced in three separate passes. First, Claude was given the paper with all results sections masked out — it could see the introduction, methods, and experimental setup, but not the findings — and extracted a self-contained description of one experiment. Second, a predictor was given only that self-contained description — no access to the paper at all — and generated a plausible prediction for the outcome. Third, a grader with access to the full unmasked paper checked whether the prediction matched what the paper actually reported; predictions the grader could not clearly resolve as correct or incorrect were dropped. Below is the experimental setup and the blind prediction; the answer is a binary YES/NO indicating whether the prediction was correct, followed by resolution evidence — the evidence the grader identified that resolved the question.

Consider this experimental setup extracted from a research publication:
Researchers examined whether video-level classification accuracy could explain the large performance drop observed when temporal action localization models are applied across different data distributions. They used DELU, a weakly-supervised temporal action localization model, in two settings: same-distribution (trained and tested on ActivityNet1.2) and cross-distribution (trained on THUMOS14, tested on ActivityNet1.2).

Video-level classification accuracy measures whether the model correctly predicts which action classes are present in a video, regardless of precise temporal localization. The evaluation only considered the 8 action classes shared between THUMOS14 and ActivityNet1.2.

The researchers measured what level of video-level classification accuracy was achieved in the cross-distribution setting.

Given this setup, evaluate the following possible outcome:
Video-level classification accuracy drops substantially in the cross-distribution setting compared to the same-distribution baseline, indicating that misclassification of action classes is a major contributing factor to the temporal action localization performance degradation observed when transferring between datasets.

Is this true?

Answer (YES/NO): NO